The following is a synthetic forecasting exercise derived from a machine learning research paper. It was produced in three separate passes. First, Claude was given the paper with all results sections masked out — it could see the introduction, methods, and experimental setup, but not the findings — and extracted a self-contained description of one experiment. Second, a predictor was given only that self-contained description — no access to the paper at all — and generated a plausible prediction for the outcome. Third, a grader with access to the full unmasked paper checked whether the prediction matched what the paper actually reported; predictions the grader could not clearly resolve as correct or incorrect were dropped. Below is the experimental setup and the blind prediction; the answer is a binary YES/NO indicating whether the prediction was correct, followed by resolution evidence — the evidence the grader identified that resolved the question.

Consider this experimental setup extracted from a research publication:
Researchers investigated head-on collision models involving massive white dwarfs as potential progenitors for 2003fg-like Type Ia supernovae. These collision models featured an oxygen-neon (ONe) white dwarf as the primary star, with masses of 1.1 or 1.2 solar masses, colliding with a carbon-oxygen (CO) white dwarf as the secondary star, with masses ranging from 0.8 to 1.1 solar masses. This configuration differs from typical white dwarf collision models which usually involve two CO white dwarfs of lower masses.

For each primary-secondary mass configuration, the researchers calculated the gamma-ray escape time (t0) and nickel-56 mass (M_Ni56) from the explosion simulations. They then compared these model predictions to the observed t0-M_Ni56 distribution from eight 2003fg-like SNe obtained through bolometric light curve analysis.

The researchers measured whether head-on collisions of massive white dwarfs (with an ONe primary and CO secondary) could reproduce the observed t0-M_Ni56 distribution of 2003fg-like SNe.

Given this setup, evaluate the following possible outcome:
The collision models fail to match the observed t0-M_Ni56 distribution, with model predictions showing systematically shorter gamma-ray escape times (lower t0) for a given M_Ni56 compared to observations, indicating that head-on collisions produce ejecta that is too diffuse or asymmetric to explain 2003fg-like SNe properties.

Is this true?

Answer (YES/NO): NO